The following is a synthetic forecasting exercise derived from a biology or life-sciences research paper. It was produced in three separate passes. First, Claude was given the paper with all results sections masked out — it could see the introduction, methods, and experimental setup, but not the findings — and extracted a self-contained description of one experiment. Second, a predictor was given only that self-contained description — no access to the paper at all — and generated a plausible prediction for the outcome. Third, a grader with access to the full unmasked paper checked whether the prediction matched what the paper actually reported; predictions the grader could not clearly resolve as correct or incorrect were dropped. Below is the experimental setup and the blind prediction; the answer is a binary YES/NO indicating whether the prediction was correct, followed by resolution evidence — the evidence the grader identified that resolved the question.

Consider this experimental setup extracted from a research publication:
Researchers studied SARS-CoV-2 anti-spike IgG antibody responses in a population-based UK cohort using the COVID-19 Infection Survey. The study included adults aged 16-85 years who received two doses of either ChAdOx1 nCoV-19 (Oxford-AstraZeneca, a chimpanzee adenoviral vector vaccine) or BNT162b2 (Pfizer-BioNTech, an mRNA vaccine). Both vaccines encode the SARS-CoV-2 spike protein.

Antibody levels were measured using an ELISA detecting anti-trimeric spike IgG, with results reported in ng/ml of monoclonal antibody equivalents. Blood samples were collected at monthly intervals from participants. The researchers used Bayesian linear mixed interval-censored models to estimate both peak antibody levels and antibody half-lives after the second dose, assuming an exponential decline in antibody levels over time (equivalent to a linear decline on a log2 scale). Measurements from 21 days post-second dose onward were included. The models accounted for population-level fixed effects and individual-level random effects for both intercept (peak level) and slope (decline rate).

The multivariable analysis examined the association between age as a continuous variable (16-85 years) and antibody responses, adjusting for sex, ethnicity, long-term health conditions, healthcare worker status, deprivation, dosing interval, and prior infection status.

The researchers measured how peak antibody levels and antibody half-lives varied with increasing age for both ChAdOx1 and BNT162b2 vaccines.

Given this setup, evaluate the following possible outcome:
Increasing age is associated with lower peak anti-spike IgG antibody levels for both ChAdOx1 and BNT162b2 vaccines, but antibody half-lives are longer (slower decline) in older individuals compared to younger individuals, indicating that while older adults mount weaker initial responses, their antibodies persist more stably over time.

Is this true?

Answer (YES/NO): NO